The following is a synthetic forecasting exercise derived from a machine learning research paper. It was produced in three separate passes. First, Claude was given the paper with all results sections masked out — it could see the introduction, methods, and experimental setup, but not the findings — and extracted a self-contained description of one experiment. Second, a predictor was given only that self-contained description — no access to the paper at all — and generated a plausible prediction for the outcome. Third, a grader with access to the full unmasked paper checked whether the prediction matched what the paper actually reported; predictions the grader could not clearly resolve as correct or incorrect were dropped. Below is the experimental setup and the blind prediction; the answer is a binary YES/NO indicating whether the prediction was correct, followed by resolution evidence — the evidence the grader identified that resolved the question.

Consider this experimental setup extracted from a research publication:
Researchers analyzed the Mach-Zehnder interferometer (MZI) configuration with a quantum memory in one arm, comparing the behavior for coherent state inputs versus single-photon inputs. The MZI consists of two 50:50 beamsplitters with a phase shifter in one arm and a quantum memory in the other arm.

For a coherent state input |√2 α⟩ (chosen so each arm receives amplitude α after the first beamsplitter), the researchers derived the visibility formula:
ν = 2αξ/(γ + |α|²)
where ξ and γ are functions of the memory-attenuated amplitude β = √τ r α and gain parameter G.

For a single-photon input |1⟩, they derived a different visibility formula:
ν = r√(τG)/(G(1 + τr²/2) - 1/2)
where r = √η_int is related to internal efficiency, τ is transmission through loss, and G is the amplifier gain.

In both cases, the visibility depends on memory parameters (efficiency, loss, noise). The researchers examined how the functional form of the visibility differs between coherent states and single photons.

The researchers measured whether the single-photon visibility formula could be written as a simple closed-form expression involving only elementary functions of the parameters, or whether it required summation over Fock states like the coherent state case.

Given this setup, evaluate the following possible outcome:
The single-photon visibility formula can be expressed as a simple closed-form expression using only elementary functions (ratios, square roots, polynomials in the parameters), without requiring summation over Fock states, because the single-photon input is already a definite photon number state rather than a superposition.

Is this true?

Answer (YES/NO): YES